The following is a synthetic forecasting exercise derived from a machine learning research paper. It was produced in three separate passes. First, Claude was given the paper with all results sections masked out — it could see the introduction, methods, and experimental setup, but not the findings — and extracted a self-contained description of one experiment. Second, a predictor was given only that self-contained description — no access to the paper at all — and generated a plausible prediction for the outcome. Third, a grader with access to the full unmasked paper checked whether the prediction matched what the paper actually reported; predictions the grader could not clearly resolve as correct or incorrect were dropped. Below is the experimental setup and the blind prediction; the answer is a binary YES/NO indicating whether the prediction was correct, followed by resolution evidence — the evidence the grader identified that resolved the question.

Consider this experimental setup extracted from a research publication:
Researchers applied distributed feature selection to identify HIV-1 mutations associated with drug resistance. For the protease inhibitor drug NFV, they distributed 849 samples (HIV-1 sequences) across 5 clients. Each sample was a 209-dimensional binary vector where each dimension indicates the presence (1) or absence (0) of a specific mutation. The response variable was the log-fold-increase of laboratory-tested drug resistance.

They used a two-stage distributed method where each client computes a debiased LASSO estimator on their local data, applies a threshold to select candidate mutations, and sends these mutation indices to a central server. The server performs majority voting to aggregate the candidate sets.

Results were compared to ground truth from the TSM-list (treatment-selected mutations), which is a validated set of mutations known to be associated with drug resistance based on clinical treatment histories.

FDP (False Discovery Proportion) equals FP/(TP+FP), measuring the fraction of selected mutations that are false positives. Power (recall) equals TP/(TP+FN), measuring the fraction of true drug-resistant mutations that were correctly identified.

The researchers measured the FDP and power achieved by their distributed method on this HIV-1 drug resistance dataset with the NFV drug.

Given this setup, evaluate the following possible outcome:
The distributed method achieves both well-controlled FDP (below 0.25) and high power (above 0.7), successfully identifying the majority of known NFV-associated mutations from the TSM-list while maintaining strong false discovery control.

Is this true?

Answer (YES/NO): NO